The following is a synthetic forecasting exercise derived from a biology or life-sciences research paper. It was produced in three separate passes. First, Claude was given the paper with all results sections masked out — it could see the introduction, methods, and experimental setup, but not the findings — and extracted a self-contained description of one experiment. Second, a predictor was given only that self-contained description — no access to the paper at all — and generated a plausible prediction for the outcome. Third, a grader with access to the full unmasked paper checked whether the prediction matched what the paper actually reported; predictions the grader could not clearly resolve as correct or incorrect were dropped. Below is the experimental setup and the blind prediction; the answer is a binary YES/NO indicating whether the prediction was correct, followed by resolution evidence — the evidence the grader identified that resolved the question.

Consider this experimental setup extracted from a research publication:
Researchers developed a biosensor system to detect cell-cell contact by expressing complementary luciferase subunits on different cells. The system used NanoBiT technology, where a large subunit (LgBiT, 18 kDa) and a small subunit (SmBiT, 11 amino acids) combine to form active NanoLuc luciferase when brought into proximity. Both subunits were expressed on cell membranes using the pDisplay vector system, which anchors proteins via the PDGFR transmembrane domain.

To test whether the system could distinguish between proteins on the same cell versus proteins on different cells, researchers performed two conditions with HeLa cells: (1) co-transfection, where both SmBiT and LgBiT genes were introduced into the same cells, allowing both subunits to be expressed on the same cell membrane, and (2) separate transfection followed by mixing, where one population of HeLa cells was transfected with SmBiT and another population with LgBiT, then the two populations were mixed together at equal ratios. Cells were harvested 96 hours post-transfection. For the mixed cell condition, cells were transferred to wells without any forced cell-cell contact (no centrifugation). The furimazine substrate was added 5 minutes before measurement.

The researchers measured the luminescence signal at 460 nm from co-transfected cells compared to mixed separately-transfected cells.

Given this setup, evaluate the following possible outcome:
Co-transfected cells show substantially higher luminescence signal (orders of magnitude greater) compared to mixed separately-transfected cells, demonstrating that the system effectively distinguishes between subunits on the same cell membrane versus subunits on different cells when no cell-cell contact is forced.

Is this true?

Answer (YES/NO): YES